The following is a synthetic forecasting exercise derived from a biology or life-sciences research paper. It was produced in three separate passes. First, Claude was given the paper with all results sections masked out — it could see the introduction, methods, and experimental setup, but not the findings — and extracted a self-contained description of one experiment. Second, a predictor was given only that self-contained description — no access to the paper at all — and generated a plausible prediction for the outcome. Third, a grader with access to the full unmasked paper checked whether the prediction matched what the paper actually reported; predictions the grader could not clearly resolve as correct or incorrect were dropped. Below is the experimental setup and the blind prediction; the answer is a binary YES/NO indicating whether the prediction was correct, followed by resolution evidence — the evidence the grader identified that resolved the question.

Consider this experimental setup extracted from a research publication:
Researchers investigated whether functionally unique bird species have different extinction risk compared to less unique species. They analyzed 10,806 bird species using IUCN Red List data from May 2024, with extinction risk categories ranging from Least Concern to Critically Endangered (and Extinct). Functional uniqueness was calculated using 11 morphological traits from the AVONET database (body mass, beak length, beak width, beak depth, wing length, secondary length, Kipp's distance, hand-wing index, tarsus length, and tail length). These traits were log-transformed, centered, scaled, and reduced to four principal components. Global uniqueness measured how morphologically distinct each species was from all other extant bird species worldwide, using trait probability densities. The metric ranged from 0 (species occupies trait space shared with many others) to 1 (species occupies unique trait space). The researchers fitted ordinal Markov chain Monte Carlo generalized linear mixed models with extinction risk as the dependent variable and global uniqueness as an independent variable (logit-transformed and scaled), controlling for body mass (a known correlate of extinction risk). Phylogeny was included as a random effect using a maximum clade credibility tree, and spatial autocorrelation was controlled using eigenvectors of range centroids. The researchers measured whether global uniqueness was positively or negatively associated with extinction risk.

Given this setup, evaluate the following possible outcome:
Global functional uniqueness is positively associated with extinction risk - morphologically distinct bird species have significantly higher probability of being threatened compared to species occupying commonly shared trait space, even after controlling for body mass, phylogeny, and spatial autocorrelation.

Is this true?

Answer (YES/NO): NO